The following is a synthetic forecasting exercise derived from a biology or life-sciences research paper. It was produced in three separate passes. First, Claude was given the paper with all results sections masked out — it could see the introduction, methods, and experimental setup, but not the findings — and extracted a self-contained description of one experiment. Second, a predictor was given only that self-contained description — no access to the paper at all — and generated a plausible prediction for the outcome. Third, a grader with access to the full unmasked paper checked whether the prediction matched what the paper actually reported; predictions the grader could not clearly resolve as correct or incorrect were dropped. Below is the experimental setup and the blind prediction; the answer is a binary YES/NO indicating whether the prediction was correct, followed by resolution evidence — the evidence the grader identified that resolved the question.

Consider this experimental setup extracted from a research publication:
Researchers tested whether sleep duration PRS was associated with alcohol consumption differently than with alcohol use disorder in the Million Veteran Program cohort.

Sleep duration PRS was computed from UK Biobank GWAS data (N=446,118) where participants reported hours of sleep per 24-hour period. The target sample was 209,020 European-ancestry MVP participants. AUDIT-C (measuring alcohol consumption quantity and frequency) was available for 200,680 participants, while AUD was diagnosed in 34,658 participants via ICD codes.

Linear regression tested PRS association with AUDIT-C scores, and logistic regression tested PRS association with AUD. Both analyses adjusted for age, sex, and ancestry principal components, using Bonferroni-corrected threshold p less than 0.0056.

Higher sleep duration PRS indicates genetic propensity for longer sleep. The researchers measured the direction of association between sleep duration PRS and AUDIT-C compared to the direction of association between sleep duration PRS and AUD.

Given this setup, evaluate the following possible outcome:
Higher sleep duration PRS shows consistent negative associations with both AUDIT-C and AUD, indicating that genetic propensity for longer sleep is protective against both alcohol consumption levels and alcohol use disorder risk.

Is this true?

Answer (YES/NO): NO